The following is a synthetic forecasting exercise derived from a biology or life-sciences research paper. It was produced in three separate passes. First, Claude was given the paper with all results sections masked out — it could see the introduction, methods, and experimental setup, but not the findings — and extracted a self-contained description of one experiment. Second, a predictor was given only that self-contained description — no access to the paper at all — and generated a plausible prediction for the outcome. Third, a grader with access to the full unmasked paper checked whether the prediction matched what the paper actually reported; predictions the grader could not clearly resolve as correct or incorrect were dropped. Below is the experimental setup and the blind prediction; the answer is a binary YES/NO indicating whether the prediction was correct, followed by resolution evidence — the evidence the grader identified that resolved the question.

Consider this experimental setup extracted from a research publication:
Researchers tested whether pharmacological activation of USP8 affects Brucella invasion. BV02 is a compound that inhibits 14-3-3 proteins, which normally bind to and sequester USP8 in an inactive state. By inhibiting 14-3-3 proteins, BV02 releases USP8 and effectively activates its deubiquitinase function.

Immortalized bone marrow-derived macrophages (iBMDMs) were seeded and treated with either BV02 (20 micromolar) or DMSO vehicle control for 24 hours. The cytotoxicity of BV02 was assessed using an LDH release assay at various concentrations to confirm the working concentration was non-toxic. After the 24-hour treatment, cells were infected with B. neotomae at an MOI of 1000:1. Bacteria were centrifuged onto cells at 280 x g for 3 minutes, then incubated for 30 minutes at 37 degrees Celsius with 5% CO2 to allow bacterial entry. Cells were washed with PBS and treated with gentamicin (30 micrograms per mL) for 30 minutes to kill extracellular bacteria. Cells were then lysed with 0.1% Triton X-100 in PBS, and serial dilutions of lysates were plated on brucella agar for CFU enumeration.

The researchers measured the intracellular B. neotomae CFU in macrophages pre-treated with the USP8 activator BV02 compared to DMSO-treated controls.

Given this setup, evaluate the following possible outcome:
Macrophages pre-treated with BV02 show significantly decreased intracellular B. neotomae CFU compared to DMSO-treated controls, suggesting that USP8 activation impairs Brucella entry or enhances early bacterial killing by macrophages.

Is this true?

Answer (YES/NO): YES